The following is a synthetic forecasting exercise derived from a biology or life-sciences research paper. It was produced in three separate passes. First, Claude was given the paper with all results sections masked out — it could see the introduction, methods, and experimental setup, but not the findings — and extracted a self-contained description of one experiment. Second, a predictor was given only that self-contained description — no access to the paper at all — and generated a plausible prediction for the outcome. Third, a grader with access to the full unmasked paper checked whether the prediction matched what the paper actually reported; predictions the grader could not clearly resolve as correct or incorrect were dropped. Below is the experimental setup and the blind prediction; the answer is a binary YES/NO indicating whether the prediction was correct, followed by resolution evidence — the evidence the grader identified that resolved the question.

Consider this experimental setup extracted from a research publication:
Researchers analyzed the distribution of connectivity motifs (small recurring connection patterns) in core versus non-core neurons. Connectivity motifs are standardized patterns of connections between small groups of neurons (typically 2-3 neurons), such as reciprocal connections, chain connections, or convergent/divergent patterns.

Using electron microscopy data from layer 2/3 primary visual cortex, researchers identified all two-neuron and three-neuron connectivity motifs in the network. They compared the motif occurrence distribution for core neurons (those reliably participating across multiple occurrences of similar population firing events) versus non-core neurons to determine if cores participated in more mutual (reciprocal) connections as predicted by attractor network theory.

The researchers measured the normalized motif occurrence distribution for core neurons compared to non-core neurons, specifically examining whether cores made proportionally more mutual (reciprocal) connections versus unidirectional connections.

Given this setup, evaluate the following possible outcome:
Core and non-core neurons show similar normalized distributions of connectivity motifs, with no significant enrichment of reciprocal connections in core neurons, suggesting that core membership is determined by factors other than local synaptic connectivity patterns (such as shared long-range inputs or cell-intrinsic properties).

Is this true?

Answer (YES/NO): YES